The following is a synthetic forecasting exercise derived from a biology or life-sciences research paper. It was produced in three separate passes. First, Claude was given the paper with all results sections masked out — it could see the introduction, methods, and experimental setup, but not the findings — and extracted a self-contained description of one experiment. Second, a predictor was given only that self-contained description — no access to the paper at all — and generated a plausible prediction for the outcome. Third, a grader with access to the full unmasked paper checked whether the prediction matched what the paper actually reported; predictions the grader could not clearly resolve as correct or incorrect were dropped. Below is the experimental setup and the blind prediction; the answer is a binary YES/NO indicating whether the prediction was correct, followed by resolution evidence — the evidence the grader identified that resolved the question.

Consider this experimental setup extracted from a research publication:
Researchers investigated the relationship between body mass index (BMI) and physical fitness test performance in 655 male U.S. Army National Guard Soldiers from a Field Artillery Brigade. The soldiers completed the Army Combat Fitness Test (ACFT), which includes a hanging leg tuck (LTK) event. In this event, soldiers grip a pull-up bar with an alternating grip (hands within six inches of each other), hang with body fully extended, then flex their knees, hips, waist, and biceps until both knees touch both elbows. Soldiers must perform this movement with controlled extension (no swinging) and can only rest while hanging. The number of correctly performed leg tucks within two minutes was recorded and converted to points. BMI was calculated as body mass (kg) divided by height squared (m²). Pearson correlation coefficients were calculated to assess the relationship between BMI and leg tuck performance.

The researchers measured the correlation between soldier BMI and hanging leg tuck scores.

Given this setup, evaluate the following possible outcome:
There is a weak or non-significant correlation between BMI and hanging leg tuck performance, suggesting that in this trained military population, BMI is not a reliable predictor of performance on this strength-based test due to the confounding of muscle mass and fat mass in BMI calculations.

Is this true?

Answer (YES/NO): YES